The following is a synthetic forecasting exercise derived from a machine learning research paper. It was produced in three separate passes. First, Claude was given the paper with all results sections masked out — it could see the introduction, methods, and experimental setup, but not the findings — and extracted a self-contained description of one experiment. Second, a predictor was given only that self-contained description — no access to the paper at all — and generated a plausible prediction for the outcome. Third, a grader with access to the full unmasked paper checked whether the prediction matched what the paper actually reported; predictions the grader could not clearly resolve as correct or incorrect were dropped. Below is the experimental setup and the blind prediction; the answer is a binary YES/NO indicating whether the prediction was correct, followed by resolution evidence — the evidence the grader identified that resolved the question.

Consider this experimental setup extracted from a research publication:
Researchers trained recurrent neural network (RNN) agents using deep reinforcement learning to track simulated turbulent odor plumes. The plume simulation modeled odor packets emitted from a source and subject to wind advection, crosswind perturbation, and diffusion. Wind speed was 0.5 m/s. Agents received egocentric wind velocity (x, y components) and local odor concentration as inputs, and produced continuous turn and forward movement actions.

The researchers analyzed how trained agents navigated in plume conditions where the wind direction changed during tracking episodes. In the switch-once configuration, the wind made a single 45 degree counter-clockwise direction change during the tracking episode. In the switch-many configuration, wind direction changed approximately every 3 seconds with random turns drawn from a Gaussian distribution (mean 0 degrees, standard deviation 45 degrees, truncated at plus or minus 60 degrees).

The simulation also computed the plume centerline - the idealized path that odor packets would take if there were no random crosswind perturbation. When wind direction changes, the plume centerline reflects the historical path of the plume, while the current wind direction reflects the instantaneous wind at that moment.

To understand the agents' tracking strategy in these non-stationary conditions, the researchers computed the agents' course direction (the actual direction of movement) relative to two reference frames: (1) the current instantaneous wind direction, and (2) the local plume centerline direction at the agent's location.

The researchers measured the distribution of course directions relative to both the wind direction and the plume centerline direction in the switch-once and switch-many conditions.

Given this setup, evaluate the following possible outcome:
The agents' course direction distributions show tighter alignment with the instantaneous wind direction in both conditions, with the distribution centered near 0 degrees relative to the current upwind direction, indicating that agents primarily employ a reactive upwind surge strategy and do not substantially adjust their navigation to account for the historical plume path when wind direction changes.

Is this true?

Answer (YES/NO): NO